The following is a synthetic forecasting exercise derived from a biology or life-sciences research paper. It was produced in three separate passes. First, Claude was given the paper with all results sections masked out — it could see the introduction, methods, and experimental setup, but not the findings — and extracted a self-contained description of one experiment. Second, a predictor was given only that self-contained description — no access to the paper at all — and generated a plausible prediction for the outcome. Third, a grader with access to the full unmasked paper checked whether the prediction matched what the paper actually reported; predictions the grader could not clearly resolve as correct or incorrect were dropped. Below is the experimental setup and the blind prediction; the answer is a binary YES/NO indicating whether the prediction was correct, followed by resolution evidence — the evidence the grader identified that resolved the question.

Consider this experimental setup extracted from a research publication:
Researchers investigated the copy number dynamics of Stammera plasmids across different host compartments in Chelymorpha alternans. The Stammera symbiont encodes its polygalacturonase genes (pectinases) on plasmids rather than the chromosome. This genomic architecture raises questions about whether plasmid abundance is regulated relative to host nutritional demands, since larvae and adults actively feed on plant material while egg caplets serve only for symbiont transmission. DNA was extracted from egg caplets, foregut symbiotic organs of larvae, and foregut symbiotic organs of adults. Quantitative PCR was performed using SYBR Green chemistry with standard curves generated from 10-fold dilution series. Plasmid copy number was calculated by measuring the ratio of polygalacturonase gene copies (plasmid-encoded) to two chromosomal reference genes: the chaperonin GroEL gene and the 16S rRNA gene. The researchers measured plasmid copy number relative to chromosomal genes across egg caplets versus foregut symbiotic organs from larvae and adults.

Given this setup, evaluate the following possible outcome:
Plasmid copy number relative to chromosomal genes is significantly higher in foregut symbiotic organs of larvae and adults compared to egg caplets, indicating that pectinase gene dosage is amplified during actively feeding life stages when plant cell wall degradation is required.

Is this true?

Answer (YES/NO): YES